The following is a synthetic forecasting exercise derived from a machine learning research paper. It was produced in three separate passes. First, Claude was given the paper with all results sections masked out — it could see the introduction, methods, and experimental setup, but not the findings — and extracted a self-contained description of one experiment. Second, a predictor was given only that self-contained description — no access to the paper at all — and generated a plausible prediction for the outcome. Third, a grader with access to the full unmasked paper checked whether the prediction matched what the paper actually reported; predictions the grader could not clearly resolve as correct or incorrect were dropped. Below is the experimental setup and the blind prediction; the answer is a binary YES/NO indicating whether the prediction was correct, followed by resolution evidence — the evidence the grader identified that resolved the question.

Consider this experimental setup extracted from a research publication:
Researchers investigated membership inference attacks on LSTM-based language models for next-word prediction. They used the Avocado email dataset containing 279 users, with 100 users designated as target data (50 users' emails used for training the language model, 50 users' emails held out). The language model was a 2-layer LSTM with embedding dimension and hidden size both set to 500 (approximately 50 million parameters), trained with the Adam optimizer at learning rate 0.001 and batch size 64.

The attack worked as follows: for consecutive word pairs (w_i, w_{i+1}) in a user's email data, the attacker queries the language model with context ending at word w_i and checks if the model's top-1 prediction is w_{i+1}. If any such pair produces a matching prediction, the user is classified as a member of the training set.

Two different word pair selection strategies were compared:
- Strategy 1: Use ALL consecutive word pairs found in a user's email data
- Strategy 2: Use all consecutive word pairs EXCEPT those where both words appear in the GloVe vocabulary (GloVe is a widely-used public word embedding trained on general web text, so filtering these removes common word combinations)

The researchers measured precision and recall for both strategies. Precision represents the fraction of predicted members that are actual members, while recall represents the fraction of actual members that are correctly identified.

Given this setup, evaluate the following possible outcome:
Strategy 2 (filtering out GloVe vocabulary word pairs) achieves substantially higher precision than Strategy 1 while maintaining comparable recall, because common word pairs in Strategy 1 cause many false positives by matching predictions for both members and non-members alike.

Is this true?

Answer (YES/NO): NO